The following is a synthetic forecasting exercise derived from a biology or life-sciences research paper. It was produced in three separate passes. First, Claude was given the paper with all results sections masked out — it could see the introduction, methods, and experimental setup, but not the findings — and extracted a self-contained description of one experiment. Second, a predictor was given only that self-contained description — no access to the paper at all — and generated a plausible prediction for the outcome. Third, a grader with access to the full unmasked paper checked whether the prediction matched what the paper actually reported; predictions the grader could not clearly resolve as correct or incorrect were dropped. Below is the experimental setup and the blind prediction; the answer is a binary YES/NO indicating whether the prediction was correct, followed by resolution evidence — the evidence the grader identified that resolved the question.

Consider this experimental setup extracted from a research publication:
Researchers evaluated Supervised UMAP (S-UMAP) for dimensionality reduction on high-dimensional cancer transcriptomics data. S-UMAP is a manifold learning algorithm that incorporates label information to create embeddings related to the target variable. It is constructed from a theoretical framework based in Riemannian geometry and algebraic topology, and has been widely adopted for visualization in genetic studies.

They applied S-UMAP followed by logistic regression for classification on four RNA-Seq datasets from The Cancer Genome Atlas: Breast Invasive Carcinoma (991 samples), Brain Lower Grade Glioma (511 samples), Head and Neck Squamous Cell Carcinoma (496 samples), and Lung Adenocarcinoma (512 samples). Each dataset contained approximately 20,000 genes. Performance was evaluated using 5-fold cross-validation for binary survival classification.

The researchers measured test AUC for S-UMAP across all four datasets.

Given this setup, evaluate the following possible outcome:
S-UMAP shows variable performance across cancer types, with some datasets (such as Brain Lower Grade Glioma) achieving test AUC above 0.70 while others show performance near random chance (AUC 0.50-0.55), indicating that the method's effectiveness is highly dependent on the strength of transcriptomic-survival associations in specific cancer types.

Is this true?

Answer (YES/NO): NO